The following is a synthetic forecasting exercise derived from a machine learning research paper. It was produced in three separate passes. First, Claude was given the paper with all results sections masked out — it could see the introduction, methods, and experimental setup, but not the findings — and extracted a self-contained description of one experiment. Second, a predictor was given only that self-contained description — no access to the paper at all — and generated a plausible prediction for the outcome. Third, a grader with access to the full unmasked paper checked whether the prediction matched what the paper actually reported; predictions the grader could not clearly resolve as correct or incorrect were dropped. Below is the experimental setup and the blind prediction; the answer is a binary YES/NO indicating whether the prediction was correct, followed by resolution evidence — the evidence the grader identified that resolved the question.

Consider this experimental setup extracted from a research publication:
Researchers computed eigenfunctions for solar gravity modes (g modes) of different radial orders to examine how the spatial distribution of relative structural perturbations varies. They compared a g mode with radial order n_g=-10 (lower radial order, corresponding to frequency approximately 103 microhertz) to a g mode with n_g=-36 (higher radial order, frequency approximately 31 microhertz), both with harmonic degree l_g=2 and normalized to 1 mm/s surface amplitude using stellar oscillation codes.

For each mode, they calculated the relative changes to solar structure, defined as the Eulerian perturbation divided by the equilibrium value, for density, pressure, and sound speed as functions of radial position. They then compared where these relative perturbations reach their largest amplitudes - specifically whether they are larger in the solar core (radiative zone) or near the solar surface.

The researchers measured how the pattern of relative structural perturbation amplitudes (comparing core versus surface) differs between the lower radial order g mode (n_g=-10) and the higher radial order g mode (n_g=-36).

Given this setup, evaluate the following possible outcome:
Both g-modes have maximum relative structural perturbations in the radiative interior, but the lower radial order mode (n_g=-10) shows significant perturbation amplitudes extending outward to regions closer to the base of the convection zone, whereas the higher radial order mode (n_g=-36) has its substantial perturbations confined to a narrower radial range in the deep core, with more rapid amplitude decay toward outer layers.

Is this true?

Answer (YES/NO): NO